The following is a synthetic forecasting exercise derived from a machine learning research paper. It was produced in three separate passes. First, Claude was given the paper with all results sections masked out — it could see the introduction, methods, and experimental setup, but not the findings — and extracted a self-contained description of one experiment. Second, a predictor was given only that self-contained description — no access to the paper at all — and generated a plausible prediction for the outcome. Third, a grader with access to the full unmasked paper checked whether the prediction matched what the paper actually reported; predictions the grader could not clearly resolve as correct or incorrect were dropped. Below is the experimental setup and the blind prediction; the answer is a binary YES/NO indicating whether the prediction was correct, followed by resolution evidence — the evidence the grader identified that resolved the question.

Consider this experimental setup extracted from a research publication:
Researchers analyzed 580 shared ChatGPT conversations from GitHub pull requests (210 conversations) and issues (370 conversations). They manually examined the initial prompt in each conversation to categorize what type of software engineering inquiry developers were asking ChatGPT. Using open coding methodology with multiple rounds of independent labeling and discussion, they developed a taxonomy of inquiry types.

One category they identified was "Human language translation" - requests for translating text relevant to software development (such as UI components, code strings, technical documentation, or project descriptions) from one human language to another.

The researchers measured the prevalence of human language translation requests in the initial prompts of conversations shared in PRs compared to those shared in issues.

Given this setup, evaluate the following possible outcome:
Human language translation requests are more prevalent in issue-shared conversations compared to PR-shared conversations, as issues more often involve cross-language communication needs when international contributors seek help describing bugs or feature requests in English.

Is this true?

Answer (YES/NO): NO